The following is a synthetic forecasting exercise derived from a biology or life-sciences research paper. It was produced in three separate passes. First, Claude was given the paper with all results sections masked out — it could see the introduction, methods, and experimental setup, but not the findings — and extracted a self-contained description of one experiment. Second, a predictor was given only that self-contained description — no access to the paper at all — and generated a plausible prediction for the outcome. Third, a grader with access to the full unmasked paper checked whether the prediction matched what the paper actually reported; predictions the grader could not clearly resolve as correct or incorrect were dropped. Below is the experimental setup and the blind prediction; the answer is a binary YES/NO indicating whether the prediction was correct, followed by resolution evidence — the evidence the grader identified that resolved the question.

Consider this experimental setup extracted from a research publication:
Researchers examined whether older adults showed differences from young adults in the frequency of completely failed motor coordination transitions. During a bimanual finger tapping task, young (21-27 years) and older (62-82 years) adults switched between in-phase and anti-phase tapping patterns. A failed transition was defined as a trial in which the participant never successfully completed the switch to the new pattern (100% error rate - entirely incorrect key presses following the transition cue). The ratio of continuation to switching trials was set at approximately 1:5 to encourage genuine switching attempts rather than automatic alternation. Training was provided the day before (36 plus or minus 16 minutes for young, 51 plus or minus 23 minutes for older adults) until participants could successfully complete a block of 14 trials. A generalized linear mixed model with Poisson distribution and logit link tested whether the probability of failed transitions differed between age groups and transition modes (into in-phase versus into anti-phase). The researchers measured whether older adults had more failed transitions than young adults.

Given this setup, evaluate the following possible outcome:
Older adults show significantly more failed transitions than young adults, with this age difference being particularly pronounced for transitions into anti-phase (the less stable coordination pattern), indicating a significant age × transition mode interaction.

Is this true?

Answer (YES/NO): NO